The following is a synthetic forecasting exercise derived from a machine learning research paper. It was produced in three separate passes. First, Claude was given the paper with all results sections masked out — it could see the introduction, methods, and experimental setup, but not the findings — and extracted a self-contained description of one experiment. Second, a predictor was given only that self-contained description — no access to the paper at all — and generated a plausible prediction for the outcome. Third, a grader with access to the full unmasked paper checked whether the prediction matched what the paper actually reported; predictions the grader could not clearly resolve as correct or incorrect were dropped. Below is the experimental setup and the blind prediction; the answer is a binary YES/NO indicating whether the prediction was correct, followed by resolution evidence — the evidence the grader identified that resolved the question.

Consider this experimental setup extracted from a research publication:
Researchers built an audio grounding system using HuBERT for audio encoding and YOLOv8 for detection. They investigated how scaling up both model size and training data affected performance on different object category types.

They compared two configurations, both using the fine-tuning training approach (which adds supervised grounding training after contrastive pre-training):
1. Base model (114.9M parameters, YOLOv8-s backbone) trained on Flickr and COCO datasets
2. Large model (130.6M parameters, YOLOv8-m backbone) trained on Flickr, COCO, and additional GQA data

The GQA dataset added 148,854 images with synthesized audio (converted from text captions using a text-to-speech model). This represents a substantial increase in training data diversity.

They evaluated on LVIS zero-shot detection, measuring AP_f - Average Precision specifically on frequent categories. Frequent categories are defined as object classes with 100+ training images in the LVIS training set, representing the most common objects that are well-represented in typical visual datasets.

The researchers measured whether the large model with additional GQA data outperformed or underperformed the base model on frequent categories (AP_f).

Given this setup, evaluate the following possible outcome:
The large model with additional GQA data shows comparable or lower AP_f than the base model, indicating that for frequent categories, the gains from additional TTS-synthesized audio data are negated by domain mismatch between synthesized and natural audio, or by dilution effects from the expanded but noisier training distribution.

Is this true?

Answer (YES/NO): YES